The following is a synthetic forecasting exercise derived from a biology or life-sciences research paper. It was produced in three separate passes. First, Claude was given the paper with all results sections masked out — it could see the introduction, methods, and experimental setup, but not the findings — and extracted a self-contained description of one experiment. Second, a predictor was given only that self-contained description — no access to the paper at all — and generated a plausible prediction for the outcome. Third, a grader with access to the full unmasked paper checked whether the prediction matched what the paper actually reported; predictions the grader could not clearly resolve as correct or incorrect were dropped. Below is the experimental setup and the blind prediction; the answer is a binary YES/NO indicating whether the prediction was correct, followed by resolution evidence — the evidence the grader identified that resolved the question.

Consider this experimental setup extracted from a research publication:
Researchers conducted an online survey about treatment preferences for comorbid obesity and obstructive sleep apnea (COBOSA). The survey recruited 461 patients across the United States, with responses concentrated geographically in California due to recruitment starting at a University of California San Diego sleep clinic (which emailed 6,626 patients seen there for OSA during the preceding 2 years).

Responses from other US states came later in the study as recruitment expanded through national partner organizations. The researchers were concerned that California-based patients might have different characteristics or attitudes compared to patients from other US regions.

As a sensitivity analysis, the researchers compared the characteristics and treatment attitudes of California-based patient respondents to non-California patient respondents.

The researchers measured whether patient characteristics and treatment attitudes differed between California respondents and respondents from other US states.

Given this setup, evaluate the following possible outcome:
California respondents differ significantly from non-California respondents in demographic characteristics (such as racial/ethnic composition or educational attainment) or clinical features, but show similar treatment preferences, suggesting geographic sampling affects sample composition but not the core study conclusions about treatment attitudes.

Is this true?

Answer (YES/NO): NO